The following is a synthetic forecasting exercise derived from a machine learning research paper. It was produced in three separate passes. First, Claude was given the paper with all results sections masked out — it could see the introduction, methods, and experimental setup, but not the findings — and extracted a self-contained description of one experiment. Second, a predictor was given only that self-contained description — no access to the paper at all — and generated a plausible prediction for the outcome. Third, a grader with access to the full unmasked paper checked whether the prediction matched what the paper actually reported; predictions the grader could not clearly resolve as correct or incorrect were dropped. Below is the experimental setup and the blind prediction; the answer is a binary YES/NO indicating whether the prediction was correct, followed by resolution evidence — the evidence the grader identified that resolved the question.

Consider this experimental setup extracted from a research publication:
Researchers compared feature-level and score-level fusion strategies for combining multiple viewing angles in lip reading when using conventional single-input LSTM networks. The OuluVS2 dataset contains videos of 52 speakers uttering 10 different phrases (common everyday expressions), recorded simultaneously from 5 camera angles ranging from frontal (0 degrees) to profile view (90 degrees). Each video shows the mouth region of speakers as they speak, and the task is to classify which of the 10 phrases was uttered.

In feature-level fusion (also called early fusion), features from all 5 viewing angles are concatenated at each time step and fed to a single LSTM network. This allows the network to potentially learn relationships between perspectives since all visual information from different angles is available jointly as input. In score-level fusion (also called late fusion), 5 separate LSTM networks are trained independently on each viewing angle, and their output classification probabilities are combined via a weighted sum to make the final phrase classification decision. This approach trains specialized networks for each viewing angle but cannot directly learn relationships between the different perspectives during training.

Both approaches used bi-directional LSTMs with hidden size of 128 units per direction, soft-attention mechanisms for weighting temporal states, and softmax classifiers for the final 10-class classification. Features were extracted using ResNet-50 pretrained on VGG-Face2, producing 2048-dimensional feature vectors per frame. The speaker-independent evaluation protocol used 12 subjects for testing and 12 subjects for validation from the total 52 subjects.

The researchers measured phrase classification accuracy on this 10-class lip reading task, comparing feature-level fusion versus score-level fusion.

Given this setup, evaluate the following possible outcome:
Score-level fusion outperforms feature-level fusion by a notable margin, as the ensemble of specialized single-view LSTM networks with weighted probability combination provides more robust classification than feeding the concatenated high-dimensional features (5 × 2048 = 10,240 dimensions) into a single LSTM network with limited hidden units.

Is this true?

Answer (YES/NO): NO